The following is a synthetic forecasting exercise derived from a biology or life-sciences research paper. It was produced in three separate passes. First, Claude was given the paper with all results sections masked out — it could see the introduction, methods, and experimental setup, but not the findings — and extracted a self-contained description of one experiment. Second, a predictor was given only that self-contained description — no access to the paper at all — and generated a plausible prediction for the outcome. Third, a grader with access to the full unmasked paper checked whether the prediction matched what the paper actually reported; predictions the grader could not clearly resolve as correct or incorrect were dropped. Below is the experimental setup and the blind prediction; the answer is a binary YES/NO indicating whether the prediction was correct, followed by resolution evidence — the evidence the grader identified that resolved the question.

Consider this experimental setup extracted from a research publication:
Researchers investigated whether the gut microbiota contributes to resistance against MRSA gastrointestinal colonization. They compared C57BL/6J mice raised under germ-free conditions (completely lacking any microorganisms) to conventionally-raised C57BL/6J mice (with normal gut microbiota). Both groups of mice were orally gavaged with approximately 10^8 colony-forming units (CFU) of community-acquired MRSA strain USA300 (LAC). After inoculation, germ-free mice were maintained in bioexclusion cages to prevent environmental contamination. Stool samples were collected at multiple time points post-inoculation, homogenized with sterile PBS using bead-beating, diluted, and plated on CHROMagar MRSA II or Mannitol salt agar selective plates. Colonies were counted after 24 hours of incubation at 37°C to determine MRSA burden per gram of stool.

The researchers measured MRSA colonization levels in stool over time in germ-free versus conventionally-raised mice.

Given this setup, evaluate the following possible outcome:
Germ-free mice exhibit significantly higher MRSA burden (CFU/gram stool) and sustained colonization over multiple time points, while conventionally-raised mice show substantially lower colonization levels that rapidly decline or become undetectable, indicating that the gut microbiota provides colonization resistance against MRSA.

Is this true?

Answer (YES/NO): NO